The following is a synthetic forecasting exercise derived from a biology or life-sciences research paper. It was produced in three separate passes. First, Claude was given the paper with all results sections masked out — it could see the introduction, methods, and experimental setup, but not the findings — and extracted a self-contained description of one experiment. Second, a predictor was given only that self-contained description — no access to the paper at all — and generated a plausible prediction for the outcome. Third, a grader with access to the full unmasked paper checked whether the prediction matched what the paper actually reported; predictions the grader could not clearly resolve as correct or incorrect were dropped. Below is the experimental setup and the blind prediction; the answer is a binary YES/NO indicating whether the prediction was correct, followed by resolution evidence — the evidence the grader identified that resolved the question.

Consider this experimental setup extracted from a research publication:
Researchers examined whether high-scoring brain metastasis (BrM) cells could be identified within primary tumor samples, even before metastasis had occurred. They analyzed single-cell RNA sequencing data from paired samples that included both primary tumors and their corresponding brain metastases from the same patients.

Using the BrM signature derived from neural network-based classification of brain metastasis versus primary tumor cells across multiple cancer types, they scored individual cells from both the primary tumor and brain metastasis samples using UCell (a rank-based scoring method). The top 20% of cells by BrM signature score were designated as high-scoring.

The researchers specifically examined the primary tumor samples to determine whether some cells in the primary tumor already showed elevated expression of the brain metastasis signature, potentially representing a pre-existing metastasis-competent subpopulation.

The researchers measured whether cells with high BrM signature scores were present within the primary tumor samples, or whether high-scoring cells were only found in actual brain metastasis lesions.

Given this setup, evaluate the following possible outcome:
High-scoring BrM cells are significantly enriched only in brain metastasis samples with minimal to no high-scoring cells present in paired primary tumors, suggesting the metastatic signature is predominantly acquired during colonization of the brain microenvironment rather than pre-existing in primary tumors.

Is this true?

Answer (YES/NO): NO